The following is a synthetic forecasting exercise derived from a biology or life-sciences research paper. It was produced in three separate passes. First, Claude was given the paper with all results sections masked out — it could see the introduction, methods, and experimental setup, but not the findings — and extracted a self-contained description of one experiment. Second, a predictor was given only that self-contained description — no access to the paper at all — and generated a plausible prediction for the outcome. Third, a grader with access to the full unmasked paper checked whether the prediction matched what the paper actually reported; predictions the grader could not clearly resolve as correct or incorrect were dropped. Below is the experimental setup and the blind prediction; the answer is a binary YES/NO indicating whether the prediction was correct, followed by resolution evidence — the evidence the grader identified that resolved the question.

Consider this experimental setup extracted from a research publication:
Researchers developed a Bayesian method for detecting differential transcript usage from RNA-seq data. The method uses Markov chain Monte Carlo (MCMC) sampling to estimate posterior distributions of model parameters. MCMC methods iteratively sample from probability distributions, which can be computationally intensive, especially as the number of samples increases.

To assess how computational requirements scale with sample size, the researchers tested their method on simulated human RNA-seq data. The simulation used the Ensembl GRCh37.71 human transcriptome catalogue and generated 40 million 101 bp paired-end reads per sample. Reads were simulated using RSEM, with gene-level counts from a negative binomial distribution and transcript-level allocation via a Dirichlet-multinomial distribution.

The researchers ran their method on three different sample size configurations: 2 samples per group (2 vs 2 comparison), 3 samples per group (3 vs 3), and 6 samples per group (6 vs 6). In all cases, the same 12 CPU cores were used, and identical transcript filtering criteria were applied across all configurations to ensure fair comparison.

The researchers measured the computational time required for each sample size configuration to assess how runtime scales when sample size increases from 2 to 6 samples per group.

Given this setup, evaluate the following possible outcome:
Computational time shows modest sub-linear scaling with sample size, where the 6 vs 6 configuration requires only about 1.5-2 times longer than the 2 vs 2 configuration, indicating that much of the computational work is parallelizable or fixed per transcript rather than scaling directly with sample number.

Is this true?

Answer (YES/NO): NO